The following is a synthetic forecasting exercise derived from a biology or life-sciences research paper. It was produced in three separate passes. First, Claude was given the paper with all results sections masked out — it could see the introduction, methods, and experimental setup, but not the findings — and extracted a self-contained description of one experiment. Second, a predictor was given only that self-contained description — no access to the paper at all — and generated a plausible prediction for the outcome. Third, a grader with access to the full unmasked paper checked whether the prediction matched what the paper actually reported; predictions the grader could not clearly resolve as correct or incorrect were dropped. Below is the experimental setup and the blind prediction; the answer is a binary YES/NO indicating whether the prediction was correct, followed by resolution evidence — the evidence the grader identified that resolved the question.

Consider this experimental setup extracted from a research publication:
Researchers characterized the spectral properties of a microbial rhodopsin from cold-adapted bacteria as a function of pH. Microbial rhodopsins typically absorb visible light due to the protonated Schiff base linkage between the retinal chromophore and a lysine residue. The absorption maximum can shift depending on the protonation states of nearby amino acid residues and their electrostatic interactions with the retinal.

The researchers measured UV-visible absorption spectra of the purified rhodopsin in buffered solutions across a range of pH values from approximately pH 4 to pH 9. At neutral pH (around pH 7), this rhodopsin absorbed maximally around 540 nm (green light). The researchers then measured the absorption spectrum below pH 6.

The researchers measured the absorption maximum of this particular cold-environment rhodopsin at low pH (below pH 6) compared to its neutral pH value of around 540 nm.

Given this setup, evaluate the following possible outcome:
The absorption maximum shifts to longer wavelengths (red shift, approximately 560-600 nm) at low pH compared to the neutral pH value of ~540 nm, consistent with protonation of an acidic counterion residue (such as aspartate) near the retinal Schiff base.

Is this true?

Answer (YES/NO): NO